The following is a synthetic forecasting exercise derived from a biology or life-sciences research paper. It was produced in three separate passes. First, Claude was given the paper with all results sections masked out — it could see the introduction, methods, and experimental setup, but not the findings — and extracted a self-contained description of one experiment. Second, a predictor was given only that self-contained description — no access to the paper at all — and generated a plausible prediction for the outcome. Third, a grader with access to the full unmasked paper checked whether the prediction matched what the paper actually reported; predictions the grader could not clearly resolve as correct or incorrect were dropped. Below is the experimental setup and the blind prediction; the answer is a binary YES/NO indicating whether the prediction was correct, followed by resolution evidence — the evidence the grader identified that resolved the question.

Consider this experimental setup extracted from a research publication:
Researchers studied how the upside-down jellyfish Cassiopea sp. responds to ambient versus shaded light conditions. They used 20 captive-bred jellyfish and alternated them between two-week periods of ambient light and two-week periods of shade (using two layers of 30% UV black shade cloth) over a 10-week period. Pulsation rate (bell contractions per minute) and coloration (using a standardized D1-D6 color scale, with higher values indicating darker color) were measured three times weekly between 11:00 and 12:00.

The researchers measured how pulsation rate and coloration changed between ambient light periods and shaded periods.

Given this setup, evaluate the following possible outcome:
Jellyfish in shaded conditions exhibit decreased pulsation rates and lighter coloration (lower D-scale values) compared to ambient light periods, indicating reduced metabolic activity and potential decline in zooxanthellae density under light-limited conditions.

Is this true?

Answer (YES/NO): NO